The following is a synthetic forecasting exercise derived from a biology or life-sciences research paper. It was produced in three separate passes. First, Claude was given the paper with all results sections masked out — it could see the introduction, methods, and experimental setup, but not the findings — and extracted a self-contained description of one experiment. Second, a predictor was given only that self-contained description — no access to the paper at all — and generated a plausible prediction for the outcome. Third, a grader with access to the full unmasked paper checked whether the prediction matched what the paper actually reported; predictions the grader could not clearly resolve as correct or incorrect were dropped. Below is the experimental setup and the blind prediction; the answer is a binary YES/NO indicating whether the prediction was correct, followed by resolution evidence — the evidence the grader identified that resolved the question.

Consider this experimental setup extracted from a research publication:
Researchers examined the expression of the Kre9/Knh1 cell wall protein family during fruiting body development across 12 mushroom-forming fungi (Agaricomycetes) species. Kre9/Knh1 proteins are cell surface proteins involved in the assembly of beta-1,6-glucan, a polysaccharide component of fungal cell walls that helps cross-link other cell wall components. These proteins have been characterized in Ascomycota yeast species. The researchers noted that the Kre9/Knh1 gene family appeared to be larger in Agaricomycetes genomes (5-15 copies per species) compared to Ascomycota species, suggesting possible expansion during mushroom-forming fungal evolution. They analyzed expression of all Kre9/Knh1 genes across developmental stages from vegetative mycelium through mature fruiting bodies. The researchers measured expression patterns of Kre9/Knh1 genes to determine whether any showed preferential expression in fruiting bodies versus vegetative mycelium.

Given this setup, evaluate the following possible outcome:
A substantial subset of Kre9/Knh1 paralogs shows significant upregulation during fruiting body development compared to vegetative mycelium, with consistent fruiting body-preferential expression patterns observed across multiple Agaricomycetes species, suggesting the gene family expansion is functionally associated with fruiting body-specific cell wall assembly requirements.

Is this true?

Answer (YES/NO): YES